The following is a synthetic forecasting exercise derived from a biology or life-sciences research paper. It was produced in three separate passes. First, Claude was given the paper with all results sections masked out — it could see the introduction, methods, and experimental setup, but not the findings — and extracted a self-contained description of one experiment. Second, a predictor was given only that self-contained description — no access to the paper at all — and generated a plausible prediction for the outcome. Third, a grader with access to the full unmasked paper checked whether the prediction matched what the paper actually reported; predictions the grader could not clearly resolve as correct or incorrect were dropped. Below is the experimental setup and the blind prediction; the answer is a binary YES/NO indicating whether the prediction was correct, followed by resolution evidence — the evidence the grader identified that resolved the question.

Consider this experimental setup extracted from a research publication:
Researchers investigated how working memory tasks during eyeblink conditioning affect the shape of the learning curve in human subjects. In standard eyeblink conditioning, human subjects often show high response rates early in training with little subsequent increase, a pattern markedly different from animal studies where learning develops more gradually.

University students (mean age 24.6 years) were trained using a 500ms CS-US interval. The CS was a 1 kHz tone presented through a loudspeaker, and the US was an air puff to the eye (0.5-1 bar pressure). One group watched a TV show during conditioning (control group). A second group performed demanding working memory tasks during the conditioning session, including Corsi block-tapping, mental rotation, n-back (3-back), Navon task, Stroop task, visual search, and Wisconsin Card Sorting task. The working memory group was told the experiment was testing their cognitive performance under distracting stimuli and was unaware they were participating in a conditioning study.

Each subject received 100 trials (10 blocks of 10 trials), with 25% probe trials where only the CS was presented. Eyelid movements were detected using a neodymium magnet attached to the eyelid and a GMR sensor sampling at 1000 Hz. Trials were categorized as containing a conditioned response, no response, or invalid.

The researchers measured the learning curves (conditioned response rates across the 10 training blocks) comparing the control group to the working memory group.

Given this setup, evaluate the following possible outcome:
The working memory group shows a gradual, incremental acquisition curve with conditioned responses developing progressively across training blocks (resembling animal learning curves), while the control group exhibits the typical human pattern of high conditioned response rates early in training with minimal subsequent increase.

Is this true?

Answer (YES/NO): YES